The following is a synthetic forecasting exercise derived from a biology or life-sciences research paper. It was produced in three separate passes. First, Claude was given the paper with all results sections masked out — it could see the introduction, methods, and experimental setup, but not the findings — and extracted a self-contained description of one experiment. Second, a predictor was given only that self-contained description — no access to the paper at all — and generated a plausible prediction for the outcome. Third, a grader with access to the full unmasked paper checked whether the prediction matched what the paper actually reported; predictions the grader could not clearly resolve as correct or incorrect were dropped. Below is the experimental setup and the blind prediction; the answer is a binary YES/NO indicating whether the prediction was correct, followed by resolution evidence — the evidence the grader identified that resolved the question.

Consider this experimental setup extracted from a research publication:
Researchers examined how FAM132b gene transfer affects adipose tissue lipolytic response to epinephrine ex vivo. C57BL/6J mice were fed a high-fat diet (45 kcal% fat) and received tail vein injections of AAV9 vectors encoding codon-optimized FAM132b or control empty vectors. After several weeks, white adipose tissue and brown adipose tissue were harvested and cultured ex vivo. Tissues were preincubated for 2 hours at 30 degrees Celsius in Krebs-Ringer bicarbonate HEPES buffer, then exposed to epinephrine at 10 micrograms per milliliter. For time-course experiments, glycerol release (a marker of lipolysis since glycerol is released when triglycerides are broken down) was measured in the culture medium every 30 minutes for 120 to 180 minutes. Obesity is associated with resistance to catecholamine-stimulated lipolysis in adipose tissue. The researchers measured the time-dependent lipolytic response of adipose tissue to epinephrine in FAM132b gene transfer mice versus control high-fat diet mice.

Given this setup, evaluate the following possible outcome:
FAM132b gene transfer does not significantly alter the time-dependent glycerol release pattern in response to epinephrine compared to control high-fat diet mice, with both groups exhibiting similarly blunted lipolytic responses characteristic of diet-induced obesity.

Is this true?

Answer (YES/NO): NO